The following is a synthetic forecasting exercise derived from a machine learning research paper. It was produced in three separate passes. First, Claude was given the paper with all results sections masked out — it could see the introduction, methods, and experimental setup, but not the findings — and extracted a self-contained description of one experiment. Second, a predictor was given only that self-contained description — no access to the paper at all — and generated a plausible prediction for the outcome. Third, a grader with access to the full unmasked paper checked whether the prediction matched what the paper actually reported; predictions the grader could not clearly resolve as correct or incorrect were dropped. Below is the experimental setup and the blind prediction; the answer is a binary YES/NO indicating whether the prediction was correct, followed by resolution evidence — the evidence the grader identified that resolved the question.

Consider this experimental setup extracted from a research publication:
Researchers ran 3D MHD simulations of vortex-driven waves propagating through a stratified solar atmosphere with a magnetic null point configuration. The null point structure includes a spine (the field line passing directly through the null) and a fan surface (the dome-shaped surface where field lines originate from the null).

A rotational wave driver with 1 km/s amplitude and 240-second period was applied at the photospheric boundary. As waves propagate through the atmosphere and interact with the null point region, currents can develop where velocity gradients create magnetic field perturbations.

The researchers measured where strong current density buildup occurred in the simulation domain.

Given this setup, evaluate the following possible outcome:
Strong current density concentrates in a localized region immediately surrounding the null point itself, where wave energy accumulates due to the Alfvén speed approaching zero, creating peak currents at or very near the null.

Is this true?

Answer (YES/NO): NO